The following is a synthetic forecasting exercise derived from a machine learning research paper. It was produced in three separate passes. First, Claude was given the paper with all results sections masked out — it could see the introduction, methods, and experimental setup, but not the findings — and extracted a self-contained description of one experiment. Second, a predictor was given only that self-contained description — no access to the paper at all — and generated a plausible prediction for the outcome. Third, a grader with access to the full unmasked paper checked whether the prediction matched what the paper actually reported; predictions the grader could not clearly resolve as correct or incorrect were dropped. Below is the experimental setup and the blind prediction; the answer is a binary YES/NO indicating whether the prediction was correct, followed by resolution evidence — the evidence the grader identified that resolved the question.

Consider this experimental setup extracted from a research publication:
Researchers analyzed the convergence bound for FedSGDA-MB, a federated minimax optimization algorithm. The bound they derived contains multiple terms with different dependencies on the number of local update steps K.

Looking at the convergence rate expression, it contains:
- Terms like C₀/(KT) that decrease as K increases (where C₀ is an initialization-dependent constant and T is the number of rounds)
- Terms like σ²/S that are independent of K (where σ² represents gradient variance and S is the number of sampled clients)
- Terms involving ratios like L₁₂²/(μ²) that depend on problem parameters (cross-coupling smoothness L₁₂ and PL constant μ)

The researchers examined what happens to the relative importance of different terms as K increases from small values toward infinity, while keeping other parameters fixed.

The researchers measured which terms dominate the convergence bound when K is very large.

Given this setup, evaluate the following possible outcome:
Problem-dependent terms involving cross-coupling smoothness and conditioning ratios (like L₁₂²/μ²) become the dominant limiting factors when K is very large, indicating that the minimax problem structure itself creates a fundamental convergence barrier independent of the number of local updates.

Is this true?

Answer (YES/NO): YES